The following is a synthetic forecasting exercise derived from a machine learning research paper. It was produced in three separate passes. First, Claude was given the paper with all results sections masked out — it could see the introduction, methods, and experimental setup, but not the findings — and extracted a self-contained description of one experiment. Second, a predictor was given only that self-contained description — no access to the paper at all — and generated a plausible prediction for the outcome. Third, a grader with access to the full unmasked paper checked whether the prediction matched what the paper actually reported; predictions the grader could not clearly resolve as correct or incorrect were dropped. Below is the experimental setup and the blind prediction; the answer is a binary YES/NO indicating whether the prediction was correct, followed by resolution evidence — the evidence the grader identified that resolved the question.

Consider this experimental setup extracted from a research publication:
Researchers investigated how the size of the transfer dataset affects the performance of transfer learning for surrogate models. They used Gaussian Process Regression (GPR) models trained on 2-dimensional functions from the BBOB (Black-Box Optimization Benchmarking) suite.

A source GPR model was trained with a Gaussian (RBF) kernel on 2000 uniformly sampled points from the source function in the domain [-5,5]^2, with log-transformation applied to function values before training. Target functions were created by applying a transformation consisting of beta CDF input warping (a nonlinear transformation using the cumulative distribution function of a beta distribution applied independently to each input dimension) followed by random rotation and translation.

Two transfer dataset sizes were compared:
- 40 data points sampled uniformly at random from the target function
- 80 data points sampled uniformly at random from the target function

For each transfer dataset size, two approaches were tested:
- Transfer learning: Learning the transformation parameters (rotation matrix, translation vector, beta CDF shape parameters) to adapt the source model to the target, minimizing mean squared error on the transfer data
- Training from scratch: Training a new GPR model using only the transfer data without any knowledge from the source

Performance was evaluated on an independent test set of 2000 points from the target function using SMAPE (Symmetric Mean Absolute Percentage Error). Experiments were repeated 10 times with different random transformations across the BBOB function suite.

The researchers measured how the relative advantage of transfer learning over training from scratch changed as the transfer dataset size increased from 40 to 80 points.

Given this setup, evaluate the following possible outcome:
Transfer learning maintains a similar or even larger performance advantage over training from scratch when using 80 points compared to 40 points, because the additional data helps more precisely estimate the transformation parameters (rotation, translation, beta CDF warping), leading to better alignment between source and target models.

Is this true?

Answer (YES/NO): NO